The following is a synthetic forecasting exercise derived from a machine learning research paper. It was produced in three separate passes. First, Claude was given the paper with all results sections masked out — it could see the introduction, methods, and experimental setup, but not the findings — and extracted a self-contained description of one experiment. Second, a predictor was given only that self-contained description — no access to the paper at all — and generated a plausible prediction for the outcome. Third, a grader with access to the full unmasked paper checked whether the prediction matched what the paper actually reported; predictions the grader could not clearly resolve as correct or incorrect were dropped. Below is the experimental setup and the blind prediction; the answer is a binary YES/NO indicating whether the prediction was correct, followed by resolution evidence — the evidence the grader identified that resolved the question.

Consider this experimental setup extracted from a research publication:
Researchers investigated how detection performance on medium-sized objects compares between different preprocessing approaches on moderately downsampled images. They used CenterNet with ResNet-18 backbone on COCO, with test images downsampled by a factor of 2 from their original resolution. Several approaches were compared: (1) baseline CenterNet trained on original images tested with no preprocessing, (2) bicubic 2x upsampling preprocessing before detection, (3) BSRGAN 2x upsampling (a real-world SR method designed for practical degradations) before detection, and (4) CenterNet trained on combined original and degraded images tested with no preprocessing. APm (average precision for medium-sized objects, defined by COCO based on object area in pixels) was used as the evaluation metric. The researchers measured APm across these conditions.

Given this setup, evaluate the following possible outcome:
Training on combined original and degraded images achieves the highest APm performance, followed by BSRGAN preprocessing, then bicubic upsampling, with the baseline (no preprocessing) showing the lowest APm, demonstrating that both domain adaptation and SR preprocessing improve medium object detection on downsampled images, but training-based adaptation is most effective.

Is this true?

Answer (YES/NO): NO